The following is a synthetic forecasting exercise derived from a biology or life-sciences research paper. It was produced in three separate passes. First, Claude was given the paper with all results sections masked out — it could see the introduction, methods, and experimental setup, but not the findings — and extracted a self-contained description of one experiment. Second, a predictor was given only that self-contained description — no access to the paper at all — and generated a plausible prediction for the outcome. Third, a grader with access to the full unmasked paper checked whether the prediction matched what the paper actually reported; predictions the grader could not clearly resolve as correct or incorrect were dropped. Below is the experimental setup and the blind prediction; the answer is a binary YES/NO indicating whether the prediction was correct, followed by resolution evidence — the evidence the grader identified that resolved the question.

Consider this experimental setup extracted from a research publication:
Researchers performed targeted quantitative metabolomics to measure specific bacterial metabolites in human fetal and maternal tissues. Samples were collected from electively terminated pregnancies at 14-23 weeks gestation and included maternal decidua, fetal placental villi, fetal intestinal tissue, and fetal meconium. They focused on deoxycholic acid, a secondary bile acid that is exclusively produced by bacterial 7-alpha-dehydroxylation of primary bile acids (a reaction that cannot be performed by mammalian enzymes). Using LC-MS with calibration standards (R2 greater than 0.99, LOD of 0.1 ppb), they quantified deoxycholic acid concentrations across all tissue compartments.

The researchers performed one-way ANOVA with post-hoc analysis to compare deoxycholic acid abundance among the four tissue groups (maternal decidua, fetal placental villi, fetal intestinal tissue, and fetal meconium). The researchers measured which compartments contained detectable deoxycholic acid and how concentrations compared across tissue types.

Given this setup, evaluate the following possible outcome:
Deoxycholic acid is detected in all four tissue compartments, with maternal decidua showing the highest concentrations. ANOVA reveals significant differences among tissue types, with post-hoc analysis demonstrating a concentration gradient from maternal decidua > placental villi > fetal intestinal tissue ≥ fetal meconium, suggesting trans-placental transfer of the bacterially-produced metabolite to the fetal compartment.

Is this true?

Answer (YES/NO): NO